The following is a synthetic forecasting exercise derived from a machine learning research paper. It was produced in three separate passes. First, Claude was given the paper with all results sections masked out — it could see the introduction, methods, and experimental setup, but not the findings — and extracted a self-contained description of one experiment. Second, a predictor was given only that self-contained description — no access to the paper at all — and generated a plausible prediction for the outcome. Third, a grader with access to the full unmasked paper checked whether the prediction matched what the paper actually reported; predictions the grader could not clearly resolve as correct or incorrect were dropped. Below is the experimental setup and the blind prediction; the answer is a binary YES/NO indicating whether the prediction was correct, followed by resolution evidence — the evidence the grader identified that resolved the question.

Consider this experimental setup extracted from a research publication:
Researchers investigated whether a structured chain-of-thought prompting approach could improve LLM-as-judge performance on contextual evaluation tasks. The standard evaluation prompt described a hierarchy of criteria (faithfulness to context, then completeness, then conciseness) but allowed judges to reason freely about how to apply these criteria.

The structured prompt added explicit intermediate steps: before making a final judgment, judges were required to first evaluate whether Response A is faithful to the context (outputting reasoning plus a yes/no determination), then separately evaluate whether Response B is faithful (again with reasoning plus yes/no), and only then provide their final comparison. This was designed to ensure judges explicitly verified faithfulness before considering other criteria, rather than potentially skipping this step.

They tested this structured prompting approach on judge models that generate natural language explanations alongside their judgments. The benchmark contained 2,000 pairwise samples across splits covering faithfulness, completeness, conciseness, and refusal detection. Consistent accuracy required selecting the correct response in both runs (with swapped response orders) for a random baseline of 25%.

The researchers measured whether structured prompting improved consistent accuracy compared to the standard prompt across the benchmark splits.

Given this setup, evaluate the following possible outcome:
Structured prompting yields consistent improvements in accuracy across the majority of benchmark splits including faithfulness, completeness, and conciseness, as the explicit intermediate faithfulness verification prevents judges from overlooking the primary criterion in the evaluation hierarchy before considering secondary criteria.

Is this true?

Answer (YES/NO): NO